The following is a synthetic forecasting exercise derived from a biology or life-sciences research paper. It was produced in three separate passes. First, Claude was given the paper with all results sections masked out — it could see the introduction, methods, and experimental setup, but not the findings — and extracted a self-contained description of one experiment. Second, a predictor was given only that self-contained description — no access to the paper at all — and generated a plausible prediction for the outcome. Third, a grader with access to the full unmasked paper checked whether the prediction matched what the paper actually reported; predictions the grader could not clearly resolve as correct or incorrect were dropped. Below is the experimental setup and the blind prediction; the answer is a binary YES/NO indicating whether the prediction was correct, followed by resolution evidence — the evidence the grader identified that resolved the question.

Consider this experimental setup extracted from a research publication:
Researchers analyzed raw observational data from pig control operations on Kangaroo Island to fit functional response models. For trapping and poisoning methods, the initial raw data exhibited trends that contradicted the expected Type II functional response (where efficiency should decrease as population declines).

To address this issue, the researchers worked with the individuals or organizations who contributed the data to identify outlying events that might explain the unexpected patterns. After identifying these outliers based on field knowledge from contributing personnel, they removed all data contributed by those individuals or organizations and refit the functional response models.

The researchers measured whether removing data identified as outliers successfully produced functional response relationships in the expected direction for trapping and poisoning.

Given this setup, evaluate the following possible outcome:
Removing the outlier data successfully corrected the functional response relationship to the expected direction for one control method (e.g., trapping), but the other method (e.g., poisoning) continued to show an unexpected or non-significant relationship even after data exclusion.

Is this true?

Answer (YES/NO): NO